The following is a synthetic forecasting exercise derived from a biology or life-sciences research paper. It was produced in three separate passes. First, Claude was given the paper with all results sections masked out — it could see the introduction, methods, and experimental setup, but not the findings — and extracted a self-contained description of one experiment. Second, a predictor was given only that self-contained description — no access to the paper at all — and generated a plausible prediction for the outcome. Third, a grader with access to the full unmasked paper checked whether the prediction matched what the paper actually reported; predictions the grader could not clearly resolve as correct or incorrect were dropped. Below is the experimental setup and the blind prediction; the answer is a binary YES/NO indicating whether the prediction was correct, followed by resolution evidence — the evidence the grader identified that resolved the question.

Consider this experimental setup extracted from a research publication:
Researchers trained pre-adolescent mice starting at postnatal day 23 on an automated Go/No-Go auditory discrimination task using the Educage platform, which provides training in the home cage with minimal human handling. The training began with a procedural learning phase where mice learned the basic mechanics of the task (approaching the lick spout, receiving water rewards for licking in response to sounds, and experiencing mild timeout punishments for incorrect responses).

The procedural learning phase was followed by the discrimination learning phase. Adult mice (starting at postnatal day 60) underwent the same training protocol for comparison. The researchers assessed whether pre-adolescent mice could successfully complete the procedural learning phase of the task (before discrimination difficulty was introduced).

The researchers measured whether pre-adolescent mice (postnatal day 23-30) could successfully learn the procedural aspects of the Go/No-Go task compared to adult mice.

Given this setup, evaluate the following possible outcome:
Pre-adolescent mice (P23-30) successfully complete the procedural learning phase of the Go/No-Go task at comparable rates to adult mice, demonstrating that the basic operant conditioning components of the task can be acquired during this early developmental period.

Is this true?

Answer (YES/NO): YES